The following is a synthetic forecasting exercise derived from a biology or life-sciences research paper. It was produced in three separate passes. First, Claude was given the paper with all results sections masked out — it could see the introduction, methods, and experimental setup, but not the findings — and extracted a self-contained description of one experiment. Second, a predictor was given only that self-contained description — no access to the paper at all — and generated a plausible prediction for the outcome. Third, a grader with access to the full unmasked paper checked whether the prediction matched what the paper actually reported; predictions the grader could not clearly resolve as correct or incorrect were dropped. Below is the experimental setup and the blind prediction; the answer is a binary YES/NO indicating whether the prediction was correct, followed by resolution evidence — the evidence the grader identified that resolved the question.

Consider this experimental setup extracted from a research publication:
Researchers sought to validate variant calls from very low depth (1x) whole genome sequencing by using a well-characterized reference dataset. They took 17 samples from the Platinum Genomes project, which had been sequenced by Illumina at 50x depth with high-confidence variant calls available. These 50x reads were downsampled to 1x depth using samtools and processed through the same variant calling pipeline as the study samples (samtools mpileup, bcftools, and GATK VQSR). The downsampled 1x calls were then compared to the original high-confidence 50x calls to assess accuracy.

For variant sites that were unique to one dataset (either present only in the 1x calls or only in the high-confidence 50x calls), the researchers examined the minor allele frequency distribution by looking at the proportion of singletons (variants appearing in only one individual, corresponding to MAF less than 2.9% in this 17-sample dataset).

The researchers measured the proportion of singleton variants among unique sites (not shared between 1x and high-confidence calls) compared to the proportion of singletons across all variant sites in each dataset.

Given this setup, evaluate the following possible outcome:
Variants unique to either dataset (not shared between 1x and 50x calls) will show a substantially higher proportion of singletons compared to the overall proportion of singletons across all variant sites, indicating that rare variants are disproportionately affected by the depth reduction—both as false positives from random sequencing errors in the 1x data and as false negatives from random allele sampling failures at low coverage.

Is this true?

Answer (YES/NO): YES